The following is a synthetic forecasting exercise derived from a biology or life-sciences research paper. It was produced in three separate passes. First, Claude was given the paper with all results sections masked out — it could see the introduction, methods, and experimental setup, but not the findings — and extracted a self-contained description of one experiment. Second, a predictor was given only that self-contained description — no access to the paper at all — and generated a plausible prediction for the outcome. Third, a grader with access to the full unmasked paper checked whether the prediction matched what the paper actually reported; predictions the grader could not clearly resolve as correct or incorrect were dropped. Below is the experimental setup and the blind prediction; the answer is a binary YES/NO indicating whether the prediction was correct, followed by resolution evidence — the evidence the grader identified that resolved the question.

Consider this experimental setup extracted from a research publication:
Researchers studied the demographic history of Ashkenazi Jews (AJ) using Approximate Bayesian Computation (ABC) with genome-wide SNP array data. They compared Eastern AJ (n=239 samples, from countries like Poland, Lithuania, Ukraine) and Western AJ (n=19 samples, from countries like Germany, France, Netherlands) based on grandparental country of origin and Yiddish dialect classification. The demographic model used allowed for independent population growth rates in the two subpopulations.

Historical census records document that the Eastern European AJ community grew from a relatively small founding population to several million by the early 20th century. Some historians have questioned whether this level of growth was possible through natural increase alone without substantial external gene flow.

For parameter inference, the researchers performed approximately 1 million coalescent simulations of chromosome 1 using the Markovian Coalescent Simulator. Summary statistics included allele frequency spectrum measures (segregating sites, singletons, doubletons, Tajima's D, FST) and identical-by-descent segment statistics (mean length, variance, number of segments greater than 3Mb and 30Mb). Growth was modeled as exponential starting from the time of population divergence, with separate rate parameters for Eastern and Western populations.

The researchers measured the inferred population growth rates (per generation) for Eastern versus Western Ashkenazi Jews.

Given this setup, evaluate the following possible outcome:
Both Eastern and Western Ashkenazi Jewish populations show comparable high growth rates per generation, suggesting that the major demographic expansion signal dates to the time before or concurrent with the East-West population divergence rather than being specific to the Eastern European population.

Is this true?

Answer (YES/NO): NO